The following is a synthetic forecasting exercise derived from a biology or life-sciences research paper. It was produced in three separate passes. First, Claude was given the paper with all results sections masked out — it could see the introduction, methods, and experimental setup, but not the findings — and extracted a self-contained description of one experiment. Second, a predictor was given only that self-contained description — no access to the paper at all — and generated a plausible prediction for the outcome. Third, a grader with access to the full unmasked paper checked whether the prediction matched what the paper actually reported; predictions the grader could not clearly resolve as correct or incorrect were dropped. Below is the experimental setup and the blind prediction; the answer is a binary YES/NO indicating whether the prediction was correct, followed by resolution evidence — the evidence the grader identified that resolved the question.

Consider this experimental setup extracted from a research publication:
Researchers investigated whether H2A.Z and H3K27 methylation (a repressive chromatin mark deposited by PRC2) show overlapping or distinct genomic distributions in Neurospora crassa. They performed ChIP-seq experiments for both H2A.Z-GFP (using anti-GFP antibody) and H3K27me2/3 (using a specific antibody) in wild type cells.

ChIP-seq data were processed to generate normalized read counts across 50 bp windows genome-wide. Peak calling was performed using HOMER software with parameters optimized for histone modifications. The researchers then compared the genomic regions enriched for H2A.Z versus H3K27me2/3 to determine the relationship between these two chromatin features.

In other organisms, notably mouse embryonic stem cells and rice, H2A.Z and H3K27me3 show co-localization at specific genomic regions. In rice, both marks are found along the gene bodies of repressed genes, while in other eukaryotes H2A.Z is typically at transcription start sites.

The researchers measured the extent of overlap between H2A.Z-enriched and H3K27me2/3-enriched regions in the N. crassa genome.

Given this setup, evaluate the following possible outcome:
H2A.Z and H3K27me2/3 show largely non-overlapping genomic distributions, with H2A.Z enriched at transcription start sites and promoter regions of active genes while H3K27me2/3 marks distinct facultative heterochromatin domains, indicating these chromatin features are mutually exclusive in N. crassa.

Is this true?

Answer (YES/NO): YES